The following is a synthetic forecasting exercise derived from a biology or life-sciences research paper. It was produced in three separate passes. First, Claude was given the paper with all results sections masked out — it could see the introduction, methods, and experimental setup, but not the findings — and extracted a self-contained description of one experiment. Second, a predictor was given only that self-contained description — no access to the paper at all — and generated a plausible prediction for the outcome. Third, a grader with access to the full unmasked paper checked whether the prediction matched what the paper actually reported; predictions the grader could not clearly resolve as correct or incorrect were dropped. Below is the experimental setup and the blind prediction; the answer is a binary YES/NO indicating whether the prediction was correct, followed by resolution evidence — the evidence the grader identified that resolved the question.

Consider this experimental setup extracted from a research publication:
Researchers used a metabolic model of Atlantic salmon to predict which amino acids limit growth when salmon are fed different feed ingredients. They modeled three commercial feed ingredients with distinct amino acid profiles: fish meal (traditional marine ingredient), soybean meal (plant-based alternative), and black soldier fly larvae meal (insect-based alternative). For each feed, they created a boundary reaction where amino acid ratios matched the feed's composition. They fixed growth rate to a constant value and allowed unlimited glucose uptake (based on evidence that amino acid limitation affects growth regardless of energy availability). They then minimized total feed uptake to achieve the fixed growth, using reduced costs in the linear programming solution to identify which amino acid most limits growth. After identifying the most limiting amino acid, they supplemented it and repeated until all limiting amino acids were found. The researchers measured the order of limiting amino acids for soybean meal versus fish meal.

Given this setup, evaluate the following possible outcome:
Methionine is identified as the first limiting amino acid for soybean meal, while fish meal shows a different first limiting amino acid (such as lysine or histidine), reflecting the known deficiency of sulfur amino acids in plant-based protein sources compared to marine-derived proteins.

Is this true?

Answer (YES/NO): NO